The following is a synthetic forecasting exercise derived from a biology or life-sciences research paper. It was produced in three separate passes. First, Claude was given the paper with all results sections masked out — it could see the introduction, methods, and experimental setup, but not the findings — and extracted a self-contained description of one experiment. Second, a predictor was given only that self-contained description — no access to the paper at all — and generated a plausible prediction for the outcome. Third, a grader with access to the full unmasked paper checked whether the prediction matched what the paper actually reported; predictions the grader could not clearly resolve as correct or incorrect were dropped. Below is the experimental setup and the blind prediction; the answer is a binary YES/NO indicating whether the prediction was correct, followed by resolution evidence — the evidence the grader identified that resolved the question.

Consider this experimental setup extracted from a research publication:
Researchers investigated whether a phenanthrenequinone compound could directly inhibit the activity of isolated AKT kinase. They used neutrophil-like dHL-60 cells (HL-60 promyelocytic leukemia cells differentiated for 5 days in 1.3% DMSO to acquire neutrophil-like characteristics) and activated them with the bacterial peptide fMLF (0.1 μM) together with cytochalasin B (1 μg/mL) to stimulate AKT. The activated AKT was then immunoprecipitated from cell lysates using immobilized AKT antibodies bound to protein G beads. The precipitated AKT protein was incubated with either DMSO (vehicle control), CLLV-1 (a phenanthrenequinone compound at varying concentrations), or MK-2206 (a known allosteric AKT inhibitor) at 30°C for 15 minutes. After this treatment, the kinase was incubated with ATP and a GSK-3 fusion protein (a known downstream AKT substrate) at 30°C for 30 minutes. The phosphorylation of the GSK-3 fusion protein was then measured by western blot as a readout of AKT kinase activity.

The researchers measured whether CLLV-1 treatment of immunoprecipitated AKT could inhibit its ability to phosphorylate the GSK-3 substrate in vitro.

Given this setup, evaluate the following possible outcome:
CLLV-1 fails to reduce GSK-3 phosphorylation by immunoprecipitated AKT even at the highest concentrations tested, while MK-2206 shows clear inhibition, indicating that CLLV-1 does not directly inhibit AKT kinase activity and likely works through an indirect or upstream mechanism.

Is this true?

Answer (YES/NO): NO